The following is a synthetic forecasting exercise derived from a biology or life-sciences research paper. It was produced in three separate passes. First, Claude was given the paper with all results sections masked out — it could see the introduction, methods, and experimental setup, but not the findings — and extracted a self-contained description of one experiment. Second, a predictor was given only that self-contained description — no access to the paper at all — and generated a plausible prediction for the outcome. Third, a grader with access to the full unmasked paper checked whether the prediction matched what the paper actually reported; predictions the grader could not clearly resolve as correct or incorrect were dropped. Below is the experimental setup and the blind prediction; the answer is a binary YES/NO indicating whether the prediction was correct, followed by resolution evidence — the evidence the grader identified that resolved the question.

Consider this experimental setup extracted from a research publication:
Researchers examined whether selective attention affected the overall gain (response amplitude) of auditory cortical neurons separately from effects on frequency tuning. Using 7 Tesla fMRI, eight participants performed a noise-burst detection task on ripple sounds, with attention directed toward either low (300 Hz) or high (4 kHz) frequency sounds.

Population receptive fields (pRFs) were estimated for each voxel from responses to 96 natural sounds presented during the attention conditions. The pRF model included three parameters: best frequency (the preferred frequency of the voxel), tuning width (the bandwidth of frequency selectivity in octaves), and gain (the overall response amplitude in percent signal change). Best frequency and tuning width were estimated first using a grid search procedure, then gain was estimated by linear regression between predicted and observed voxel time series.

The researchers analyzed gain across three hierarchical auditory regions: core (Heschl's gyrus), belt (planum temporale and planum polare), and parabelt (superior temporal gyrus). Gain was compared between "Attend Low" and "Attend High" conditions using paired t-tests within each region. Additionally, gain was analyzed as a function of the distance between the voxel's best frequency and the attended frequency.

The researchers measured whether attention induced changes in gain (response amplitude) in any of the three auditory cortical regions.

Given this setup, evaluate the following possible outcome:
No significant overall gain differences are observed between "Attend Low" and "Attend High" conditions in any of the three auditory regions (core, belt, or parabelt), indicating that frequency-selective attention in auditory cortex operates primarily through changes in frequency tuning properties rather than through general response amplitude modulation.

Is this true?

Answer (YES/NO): YES